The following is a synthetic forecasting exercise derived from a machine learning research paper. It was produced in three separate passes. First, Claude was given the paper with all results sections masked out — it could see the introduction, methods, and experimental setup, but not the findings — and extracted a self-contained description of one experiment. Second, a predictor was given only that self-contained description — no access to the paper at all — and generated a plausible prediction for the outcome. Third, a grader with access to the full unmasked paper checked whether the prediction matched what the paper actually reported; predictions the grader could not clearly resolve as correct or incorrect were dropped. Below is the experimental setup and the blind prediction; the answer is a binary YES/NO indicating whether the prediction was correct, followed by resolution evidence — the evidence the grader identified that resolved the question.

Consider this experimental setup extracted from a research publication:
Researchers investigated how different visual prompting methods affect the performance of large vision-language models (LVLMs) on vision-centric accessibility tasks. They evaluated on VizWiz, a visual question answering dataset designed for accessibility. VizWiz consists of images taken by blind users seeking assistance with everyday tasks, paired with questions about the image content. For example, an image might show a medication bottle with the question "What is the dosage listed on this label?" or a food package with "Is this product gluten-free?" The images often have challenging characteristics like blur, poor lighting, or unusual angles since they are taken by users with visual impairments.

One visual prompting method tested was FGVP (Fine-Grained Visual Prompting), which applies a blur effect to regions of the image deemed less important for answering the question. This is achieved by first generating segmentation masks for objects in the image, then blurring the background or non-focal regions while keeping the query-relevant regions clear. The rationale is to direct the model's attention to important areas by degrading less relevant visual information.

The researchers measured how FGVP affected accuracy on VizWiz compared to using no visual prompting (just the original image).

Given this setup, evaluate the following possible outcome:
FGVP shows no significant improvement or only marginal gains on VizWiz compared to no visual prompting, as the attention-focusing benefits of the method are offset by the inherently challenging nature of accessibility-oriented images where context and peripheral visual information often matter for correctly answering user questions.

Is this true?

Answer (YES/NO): NO